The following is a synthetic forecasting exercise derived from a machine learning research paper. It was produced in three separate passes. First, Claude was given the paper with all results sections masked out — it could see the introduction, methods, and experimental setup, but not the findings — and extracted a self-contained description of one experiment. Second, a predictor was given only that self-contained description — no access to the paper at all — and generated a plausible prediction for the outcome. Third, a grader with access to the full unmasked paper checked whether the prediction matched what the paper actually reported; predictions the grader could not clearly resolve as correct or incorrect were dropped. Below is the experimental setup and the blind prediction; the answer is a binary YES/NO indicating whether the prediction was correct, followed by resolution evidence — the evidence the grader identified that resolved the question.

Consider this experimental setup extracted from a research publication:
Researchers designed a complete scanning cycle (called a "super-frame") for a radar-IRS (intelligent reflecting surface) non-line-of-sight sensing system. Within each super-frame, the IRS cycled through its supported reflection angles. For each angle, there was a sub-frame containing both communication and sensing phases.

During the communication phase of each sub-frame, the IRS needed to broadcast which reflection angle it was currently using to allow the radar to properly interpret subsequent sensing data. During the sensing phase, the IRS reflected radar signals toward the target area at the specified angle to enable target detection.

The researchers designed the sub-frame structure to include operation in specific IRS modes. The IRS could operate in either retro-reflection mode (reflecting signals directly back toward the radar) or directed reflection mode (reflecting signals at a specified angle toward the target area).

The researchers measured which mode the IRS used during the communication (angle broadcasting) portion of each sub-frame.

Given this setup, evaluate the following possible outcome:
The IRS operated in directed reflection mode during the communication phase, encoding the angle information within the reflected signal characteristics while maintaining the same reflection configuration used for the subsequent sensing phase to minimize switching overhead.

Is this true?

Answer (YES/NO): NO